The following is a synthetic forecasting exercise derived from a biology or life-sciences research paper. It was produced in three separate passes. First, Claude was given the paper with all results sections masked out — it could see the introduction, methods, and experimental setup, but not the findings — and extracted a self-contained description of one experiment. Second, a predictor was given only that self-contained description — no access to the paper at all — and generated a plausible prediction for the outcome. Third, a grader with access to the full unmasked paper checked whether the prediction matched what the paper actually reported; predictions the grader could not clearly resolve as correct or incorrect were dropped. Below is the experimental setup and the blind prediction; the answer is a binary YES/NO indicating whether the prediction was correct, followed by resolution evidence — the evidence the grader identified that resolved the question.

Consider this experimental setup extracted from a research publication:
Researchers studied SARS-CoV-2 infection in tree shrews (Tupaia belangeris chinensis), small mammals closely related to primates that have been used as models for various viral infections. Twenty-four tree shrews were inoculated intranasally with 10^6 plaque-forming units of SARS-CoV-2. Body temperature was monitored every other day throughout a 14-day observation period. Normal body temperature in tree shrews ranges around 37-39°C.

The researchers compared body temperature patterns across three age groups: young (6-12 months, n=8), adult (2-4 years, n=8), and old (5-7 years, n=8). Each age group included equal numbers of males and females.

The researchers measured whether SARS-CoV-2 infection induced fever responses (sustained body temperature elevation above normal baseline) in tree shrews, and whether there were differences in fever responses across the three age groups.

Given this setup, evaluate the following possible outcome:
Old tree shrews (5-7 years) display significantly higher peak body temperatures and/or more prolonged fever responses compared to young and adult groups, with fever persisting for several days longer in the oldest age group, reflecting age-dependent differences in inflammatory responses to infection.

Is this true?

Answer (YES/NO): NO